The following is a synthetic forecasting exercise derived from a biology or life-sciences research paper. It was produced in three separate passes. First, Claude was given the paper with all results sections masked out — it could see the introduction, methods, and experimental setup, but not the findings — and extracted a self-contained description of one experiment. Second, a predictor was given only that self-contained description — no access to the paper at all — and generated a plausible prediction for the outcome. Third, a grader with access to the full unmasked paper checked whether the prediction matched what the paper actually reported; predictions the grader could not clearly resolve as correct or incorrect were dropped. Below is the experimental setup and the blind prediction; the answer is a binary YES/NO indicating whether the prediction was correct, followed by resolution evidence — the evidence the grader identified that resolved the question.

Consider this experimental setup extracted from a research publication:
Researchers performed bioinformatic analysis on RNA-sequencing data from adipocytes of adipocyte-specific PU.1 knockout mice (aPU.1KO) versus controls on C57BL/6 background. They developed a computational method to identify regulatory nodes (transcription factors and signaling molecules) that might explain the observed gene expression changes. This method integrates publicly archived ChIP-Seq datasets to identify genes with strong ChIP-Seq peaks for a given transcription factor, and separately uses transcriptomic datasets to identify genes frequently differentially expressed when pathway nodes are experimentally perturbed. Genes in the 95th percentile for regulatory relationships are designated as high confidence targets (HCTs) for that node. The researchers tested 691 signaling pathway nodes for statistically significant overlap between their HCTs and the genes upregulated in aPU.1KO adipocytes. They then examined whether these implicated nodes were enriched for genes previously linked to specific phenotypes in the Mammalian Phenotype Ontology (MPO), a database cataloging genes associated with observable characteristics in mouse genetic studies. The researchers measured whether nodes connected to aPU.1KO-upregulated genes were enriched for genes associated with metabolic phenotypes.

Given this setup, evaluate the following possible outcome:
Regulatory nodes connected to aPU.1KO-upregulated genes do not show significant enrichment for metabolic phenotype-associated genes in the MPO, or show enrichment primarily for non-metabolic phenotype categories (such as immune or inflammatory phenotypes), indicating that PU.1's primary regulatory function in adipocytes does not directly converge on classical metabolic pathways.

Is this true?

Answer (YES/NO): NO